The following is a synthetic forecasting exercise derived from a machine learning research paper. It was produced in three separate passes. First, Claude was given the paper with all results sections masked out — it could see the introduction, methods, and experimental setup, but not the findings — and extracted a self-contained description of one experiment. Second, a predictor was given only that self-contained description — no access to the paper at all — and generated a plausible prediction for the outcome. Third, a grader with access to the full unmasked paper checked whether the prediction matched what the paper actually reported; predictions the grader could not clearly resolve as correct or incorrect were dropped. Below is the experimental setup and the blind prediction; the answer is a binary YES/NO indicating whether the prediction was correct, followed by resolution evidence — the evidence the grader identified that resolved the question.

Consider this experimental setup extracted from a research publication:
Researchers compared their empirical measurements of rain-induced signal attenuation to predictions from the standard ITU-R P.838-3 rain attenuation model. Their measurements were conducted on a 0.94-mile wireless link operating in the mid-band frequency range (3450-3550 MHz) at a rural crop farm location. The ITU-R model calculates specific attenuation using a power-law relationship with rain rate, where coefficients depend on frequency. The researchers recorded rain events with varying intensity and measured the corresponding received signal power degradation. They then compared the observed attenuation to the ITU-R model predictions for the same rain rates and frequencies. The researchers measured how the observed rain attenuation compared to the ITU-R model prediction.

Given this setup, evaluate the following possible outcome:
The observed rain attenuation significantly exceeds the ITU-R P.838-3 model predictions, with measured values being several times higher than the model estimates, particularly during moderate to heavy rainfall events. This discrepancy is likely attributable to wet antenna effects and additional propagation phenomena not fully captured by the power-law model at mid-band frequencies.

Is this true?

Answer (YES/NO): YES